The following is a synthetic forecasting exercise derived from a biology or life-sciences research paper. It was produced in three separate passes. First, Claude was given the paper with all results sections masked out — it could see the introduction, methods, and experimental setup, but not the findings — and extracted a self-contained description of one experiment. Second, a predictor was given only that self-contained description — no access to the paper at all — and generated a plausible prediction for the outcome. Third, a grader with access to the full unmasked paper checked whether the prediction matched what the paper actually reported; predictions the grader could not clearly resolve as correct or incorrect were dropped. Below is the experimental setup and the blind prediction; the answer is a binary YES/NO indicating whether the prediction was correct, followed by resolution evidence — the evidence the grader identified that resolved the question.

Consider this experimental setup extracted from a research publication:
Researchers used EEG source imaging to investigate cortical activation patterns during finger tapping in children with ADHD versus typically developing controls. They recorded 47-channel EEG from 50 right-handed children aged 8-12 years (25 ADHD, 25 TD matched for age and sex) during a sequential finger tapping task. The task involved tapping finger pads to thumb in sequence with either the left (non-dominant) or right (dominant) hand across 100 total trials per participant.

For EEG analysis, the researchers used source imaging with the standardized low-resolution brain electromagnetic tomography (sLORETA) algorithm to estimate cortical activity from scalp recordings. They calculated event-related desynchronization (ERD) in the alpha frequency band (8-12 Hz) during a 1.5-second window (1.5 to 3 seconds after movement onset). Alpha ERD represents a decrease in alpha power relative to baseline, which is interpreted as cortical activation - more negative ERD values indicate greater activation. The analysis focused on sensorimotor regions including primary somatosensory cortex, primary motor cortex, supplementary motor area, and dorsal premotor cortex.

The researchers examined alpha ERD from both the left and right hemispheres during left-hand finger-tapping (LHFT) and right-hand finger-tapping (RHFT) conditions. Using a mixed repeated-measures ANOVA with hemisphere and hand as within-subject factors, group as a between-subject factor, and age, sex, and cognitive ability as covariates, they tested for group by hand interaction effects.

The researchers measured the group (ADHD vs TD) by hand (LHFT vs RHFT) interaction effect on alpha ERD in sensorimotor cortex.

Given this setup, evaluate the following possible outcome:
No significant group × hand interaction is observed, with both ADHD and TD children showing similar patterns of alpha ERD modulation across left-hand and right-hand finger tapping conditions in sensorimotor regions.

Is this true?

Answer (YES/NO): NO